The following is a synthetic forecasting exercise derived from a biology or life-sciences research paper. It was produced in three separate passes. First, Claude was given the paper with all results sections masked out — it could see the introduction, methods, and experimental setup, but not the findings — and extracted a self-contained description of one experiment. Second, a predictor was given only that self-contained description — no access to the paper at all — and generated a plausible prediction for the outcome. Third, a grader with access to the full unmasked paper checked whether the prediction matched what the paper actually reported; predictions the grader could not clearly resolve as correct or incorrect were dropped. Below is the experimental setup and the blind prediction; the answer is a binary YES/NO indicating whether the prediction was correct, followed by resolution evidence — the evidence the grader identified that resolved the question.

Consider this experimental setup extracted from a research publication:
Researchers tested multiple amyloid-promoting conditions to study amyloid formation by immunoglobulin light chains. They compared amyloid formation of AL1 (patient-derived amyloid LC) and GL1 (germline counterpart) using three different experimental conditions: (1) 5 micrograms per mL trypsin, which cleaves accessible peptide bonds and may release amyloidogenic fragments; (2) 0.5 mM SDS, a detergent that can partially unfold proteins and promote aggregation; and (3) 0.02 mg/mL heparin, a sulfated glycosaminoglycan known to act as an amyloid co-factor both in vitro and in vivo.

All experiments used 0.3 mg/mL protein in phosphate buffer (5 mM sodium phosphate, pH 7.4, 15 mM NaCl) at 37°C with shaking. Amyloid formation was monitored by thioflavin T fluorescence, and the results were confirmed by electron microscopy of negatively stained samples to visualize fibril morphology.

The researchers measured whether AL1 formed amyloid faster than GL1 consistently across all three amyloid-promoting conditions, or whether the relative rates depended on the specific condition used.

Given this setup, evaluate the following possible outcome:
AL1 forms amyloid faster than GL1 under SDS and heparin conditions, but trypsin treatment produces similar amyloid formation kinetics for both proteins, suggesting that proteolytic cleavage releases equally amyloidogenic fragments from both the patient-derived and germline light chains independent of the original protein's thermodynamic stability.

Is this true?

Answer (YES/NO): NO